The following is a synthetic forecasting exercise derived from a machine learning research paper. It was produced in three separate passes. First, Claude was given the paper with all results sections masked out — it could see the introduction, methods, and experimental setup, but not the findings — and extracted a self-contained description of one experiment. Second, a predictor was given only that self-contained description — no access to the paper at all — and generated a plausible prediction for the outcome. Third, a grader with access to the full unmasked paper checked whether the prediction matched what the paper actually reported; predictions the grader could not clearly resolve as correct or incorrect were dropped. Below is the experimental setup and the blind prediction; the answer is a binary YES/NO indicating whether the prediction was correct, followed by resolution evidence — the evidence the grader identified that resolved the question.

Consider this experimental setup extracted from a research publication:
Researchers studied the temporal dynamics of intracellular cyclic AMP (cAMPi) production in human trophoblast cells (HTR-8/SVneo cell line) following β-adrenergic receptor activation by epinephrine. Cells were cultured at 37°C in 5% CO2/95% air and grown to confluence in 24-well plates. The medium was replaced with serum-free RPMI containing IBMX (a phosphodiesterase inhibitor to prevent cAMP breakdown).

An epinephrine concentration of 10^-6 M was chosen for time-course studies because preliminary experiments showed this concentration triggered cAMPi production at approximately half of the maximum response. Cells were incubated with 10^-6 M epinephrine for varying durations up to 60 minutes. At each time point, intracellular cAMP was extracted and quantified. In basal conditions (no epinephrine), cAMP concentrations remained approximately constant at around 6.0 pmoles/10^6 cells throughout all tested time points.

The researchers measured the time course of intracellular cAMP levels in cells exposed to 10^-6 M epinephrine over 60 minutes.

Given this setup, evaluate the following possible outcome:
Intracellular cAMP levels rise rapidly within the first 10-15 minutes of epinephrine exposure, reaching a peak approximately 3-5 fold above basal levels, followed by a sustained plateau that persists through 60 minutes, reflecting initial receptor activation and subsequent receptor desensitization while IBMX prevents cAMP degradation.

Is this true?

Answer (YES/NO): NO